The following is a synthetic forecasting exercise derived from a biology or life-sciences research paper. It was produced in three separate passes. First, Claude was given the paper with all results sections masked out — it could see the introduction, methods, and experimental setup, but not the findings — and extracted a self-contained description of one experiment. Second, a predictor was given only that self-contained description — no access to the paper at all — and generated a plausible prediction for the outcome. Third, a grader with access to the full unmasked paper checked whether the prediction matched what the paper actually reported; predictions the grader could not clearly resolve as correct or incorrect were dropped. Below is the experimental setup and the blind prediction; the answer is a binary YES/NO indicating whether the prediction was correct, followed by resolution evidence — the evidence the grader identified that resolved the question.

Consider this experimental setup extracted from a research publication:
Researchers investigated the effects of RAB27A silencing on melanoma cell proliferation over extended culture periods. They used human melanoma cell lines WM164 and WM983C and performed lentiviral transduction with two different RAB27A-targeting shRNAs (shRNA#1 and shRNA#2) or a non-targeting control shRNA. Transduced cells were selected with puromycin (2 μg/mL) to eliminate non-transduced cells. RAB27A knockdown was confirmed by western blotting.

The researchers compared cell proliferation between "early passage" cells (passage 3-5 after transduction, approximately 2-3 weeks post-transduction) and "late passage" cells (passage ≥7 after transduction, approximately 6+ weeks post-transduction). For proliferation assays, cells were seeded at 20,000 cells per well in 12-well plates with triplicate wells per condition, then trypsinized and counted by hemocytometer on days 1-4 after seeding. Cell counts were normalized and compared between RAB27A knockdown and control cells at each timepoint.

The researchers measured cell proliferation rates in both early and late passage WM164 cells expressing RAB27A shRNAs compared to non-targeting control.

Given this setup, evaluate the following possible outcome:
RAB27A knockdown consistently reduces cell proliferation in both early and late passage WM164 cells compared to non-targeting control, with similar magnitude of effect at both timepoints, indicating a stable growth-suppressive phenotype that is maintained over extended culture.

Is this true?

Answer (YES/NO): NO